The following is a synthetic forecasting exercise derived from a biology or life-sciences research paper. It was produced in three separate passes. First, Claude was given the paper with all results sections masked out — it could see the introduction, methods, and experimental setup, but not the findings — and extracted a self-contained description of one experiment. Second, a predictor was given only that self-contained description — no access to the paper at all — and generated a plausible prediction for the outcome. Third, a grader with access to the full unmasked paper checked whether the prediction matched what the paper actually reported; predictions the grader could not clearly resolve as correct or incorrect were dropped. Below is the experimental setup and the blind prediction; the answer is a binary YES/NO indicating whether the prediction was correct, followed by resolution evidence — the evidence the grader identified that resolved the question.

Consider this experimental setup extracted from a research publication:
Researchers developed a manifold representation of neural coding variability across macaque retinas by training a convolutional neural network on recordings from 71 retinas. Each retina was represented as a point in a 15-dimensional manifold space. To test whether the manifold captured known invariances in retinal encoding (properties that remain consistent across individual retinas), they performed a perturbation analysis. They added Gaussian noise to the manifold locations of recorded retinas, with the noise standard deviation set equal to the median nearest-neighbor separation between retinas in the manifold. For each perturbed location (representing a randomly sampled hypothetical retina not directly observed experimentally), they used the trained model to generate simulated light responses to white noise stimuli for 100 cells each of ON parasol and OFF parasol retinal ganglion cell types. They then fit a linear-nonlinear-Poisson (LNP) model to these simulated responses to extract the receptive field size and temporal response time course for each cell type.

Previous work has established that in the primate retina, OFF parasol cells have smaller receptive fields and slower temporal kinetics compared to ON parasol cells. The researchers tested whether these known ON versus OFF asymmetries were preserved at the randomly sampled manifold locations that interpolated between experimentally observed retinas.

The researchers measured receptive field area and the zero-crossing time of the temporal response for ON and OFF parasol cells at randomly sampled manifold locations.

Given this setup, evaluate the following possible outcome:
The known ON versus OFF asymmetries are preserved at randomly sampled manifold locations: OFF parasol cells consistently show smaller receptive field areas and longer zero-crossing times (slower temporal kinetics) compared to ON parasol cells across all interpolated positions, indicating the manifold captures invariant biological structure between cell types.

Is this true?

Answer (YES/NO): YES